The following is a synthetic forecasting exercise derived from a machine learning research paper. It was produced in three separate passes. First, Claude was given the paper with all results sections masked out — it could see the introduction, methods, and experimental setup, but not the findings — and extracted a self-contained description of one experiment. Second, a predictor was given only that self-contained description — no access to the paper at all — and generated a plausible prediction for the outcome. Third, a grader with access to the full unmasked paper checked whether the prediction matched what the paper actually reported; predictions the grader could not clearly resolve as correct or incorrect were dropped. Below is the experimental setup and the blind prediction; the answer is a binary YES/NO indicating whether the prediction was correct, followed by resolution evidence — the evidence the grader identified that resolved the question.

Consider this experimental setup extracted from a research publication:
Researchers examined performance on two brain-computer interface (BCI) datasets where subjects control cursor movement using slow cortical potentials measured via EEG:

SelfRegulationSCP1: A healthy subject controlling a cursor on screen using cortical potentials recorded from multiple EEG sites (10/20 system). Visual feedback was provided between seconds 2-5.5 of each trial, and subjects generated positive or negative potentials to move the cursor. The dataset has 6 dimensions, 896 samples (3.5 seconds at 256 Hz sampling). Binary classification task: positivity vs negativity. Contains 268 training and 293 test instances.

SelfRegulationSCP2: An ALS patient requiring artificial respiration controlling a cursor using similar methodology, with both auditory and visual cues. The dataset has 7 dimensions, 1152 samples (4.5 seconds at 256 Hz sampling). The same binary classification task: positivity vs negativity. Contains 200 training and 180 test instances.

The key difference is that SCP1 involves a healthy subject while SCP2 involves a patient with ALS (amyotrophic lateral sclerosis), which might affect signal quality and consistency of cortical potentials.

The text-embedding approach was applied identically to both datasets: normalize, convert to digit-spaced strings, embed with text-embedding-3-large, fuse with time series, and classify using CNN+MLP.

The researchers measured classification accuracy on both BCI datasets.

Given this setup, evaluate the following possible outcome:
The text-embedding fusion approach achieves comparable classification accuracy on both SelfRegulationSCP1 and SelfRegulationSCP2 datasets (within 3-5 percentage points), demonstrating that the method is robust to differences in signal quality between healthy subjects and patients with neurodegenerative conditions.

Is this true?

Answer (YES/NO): NO